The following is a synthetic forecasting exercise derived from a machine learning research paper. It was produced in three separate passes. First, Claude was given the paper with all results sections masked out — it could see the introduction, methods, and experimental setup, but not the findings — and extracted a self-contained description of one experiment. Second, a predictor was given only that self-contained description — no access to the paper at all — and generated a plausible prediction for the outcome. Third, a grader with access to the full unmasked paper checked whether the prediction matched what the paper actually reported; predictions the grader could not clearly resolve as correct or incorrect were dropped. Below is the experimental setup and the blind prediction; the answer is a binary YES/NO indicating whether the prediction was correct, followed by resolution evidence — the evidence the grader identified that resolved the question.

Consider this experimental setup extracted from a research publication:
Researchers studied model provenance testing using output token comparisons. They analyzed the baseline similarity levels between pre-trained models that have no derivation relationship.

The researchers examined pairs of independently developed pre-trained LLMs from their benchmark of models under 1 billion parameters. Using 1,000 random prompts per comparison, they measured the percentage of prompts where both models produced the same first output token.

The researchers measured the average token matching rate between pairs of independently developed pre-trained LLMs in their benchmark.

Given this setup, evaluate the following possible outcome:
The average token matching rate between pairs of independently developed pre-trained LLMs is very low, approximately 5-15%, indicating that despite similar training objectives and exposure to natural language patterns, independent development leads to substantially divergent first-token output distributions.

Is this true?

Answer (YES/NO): NO